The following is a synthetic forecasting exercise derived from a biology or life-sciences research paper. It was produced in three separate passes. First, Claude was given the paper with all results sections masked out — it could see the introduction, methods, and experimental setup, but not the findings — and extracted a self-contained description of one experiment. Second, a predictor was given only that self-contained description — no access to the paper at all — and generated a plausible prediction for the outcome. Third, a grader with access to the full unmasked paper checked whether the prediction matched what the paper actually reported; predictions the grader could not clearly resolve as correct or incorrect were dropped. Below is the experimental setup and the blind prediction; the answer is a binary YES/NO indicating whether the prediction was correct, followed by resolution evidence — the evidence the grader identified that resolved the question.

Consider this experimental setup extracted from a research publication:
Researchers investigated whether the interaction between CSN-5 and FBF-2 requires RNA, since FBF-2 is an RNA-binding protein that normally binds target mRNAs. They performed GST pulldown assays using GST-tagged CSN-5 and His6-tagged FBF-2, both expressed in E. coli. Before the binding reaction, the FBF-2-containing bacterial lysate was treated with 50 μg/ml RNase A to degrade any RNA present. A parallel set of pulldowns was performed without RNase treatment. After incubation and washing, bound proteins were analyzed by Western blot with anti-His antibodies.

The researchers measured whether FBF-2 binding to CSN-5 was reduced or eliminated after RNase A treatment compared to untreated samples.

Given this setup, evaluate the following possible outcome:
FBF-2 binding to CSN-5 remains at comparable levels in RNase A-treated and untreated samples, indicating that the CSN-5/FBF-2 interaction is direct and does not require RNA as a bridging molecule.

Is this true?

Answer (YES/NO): YES